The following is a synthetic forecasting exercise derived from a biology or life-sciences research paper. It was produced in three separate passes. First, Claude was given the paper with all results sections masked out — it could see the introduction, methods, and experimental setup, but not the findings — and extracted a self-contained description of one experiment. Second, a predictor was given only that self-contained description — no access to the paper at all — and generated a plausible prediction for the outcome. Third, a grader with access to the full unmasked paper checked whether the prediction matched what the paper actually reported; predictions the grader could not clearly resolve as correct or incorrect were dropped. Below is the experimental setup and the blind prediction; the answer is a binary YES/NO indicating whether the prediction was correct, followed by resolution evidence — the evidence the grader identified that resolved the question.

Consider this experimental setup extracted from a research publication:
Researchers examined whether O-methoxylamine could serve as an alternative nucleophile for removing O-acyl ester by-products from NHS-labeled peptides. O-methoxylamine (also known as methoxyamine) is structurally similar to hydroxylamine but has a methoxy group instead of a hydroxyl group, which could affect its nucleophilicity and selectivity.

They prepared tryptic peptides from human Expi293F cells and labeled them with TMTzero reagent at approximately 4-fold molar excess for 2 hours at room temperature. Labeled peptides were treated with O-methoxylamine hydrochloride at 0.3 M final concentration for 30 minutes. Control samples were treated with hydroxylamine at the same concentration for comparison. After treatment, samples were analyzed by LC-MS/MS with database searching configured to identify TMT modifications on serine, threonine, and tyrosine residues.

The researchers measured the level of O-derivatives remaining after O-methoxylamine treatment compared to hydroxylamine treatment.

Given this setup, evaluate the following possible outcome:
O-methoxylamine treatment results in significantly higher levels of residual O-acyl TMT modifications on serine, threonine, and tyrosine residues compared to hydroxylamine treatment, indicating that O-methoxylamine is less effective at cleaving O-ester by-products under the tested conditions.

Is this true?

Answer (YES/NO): YES